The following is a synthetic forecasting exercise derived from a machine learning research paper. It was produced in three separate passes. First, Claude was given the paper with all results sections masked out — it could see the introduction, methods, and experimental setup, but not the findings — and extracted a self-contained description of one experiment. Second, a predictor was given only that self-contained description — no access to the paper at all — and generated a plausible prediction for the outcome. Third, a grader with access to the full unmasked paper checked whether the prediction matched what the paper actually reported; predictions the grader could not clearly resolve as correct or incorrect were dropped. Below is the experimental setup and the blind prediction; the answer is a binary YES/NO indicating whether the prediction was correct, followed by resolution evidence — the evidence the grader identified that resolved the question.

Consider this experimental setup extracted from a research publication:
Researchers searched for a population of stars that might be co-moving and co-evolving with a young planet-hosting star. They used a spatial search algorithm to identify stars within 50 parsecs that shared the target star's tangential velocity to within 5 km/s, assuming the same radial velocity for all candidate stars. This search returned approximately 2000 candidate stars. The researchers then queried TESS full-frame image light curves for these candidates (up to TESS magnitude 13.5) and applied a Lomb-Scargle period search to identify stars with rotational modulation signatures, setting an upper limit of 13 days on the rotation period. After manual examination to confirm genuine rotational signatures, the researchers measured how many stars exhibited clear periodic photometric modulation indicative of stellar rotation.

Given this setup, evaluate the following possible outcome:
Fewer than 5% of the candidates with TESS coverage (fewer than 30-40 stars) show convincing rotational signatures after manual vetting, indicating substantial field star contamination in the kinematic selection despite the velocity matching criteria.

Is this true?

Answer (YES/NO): NO